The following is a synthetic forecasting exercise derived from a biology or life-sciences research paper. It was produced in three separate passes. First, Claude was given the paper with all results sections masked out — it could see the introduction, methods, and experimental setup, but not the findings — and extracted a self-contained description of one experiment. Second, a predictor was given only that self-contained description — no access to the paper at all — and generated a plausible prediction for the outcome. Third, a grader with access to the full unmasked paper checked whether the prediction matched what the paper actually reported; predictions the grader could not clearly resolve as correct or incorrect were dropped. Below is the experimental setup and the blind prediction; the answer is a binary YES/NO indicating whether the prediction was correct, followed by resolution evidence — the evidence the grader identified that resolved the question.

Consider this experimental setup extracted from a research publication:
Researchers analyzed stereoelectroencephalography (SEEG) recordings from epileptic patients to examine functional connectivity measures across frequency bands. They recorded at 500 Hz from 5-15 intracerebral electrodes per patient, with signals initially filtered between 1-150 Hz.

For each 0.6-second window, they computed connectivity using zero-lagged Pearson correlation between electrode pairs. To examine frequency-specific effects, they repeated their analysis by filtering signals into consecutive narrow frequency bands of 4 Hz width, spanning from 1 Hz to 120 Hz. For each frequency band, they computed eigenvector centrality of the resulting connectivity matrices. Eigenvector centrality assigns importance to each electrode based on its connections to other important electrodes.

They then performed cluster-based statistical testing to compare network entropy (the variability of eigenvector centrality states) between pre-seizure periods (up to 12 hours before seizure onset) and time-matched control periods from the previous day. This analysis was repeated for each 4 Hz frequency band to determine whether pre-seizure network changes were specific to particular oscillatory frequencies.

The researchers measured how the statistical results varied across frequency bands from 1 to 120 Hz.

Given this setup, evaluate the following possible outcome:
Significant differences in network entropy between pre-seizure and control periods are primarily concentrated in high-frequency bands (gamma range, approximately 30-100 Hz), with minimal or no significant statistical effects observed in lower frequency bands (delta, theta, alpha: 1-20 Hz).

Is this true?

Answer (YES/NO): NO